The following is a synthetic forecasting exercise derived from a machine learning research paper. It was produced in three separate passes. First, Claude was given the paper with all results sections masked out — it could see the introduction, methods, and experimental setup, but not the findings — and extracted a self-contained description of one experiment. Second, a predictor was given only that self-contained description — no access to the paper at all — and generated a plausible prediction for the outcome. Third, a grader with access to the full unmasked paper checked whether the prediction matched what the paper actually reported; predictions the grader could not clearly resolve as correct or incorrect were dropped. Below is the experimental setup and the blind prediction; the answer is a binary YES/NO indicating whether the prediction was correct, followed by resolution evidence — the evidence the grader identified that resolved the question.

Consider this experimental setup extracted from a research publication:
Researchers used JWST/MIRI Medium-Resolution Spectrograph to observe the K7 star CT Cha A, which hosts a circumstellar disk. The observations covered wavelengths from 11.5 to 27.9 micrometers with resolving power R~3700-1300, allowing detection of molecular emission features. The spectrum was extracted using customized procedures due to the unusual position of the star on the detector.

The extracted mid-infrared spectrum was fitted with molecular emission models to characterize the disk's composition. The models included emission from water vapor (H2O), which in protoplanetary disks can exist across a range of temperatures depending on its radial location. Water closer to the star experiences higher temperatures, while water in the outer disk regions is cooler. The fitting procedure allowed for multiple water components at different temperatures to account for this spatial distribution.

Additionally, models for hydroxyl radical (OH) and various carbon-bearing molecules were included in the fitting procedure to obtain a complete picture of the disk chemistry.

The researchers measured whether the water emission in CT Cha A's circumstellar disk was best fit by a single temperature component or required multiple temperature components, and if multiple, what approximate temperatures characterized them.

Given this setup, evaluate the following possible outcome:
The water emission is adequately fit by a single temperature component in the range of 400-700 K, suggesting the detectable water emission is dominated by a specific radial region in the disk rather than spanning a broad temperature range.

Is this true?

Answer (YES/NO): NO